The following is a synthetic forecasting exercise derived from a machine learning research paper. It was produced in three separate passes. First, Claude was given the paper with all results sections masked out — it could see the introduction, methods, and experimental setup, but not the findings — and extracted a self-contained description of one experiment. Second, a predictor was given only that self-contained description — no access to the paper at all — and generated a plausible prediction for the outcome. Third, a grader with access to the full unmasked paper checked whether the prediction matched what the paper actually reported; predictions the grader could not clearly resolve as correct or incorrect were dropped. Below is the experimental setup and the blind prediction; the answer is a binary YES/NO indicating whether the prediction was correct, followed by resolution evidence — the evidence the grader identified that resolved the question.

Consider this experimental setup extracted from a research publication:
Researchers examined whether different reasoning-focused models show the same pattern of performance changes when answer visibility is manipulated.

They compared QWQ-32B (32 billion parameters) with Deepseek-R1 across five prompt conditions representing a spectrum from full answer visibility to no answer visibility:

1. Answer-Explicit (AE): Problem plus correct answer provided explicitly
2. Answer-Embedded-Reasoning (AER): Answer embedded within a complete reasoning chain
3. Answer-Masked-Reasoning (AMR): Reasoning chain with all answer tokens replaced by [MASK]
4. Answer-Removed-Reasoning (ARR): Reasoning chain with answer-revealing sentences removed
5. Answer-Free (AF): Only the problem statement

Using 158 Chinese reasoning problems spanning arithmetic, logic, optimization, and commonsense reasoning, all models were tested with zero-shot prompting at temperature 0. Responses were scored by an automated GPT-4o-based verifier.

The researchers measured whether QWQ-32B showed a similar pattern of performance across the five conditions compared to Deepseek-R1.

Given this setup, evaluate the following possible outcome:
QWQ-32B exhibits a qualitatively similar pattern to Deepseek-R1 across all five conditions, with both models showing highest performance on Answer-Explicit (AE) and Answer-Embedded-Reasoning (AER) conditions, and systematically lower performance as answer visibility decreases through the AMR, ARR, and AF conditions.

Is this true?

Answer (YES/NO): YES